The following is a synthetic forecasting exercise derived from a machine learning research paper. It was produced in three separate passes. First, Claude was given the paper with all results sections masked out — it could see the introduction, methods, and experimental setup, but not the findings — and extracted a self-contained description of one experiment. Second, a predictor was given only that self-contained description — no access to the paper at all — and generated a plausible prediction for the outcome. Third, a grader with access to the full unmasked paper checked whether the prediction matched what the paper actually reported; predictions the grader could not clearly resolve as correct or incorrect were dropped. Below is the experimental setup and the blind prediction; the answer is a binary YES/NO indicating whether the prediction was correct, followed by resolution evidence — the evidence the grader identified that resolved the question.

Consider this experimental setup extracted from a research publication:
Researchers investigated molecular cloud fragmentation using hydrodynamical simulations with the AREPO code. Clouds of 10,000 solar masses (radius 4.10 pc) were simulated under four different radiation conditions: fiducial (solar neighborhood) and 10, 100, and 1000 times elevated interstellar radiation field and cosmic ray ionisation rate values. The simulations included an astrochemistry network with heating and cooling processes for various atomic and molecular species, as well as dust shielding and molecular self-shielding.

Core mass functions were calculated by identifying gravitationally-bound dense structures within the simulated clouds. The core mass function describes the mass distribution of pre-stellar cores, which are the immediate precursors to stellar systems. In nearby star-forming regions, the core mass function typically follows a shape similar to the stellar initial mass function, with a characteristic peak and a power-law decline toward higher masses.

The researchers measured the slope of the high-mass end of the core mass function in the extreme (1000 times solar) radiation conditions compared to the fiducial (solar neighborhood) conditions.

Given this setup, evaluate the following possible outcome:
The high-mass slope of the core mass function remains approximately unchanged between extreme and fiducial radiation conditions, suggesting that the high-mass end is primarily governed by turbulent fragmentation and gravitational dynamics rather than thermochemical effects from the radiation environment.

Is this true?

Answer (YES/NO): YES